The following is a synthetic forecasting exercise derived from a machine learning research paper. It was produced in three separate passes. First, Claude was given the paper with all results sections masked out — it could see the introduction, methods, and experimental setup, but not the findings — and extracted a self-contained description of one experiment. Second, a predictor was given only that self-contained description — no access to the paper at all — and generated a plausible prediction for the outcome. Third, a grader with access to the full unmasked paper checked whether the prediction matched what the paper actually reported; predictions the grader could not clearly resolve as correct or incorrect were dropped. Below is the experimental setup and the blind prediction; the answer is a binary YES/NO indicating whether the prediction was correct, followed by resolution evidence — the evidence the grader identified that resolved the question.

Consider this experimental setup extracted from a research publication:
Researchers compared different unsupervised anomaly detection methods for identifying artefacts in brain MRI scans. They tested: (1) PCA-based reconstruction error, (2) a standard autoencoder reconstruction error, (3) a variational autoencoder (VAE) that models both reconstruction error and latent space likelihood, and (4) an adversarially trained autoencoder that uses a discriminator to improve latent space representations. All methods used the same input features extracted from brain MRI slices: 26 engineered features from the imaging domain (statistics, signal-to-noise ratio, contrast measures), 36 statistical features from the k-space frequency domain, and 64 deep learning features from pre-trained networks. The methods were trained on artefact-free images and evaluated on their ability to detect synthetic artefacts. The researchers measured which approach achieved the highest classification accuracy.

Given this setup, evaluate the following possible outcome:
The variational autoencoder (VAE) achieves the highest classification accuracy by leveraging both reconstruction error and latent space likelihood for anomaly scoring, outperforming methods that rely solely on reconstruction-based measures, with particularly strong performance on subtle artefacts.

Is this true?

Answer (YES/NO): NO